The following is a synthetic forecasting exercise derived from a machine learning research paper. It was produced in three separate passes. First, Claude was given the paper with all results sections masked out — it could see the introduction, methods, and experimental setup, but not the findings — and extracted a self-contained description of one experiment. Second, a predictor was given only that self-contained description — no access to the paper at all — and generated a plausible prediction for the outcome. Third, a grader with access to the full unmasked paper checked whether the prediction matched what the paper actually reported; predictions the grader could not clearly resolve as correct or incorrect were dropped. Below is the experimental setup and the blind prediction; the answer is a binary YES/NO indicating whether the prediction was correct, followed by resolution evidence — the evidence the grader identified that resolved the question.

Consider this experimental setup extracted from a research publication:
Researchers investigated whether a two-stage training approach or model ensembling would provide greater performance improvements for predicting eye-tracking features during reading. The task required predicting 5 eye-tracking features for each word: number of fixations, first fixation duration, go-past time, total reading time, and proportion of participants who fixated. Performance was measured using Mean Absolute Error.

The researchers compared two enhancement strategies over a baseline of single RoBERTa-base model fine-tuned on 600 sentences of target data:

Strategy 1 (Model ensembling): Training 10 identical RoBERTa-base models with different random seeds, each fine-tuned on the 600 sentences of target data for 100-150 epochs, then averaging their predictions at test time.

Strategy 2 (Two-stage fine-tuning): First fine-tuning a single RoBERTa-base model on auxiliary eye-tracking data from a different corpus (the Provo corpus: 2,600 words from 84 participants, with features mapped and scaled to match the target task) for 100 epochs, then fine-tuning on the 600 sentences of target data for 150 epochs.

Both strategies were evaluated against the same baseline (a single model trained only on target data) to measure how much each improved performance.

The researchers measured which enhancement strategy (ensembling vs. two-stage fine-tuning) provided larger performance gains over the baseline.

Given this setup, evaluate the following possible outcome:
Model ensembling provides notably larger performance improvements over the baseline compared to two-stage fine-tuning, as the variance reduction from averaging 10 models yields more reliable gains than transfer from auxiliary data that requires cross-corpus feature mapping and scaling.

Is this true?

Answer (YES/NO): YES